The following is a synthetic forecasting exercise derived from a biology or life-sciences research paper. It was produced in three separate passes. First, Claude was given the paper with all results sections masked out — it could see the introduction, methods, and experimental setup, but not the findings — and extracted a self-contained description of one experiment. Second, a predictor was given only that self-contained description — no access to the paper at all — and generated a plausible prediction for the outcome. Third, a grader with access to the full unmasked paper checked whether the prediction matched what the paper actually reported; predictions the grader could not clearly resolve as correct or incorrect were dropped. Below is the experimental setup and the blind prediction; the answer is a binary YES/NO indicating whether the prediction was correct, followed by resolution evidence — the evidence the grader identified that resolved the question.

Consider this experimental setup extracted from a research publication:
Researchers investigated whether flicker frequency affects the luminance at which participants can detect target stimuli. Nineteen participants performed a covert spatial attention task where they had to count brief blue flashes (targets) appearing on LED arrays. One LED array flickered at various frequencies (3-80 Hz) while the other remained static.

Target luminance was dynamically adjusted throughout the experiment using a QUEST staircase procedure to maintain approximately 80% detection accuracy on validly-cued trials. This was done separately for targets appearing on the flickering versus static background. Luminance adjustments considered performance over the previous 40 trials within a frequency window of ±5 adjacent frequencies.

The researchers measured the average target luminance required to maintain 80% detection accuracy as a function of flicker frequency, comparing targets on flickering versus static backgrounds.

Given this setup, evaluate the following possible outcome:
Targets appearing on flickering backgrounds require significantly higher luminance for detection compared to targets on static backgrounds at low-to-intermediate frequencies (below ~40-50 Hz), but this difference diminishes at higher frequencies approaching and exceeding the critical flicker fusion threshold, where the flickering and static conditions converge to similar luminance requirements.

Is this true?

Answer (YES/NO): NO